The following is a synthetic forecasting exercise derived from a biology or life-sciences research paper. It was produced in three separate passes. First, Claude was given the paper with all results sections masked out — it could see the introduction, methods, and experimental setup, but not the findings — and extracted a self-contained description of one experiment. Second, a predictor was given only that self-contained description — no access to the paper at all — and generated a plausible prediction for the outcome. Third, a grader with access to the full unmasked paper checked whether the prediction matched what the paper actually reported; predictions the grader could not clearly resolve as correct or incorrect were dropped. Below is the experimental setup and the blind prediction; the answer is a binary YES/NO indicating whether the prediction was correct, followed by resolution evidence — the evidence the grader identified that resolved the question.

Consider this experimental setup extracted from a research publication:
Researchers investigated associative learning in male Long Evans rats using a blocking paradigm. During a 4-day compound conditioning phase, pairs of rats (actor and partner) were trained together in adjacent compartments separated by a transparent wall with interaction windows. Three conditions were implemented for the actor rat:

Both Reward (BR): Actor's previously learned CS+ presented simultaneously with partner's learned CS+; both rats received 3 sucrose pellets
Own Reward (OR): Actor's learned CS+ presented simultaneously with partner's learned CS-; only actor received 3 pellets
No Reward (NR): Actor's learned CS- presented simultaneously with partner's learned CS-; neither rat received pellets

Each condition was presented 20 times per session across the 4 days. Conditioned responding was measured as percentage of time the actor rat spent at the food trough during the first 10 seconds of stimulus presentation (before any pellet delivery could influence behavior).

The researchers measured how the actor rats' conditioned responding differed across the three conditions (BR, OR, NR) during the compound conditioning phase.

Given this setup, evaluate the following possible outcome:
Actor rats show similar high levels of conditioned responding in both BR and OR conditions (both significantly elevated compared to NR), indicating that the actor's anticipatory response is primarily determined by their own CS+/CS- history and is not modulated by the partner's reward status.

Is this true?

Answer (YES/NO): YES